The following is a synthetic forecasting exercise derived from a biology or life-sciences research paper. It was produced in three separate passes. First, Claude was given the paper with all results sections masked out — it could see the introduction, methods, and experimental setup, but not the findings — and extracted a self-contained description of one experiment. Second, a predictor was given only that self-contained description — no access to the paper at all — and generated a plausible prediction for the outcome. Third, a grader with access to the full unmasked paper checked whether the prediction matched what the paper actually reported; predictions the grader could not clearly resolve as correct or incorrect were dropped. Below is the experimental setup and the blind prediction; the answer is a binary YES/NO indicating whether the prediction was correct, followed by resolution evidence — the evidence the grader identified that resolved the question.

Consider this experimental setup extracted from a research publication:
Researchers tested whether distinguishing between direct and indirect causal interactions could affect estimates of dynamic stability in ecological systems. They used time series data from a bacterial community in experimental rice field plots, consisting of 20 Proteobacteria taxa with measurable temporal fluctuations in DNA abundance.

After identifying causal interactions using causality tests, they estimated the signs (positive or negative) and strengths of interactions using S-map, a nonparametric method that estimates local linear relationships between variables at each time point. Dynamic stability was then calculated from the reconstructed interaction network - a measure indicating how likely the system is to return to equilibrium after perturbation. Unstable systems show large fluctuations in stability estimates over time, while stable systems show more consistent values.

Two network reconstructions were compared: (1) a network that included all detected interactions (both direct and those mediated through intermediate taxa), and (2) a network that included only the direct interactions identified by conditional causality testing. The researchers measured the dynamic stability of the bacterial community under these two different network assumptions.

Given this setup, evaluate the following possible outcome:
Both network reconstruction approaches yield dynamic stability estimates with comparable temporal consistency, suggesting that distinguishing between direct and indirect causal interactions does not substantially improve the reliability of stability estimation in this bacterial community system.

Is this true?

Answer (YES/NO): NO